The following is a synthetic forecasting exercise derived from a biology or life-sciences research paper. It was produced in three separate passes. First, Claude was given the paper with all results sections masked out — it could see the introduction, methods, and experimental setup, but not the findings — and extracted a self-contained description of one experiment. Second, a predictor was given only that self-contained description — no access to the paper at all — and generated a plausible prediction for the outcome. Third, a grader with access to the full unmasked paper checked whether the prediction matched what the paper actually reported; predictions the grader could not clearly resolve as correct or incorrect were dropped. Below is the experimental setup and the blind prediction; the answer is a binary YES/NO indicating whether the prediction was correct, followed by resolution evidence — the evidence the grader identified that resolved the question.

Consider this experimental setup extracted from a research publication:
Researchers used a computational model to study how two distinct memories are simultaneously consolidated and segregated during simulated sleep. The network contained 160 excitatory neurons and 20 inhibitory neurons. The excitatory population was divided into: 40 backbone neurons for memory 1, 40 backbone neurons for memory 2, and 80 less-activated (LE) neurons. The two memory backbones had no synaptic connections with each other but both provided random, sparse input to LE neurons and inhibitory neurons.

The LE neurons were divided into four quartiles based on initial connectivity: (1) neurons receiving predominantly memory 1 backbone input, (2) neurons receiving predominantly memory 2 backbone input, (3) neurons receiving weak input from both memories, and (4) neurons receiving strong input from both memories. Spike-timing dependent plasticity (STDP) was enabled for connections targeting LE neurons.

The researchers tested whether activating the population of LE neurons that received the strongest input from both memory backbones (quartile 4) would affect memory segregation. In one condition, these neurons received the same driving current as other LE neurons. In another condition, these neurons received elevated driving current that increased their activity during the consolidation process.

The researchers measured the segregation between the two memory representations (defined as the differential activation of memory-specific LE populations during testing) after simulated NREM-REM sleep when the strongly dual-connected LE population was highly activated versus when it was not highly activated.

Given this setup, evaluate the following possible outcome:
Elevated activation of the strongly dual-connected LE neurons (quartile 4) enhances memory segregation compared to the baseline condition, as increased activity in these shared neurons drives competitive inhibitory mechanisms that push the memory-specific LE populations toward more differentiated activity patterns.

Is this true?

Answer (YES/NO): NO